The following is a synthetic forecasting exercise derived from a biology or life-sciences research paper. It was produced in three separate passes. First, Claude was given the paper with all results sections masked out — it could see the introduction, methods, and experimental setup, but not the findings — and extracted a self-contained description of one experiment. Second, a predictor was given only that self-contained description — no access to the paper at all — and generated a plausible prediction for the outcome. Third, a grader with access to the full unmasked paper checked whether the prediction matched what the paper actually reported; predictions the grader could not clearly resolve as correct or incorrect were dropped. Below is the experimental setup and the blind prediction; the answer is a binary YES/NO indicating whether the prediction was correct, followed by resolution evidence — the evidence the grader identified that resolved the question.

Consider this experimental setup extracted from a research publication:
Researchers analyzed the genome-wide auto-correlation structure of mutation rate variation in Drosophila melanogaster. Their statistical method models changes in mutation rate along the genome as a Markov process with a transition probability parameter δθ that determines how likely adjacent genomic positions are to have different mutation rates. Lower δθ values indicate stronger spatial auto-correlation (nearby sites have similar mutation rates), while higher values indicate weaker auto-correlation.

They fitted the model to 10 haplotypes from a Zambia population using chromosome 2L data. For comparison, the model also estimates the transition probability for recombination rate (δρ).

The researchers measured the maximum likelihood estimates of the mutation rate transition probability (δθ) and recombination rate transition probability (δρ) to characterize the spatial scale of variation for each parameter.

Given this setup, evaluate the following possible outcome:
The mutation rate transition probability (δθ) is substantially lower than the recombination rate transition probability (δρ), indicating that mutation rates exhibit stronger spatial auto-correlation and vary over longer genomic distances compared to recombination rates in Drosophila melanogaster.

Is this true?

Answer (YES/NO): YES